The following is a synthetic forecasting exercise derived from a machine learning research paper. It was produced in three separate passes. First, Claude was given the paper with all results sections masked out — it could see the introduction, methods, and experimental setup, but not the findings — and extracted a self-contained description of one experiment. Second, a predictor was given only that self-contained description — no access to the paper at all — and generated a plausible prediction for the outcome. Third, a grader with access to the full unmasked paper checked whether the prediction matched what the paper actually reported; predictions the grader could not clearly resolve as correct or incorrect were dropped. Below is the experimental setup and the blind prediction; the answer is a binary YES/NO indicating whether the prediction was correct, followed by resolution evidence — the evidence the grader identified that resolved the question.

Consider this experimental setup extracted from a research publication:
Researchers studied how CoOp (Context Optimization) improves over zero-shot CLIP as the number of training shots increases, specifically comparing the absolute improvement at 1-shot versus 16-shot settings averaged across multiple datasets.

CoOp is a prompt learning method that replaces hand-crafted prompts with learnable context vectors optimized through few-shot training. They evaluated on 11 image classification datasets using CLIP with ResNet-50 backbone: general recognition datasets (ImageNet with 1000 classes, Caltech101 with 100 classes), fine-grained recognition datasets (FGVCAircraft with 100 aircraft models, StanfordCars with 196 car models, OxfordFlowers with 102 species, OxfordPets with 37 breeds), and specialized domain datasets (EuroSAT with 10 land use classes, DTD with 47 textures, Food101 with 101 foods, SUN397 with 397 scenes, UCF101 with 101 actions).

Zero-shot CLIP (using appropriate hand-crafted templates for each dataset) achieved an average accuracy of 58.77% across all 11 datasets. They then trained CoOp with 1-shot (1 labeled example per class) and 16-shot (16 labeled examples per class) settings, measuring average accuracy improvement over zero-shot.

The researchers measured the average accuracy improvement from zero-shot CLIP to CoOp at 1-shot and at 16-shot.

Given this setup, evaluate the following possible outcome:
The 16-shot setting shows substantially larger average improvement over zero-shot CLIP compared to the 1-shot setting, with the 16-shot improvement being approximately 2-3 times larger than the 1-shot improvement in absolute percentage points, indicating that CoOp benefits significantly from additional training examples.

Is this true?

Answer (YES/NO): NO